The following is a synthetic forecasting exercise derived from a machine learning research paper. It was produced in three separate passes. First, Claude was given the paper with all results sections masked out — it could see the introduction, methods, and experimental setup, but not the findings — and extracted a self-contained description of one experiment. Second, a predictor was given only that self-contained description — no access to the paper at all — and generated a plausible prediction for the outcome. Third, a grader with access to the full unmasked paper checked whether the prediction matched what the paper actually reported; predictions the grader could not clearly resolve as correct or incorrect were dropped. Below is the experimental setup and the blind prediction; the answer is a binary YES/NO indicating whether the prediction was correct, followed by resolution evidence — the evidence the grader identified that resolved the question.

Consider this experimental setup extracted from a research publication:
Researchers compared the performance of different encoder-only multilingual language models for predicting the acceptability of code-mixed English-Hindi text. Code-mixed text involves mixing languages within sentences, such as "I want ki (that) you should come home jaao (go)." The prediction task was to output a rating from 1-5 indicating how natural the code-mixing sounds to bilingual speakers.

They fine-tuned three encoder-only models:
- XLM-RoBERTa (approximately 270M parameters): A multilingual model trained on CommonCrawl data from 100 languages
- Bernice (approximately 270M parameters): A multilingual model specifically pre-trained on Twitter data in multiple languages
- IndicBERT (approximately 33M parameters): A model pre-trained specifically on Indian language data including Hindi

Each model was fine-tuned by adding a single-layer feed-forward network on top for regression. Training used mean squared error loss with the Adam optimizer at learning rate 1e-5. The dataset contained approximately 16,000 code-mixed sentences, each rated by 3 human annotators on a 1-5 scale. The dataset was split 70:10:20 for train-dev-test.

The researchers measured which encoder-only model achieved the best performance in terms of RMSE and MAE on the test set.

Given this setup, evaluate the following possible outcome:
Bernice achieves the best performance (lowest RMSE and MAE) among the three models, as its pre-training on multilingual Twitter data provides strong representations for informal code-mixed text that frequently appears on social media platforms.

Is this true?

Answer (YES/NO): NO